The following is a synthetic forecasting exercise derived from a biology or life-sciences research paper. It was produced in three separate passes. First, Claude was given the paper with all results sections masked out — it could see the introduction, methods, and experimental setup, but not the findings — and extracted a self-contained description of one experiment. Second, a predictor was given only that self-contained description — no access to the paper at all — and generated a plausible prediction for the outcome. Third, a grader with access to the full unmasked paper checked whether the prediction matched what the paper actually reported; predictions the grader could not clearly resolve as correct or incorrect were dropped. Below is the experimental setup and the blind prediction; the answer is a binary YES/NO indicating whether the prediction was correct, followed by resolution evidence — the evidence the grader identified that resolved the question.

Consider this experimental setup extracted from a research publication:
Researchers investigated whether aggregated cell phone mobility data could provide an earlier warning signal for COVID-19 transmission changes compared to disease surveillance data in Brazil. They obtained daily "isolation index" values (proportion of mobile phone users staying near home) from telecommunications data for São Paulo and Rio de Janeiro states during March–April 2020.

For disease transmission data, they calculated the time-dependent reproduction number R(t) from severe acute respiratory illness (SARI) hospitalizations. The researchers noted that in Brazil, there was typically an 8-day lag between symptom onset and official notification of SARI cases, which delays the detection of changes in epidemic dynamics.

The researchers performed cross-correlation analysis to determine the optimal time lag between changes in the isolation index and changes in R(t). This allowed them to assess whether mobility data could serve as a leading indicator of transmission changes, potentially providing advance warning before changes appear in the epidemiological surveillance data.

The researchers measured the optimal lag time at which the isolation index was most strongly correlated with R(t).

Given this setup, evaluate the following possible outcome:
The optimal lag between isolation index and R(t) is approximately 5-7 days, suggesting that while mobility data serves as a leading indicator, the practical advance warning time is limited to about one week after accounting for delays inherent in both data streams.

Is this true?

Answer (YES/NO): NO